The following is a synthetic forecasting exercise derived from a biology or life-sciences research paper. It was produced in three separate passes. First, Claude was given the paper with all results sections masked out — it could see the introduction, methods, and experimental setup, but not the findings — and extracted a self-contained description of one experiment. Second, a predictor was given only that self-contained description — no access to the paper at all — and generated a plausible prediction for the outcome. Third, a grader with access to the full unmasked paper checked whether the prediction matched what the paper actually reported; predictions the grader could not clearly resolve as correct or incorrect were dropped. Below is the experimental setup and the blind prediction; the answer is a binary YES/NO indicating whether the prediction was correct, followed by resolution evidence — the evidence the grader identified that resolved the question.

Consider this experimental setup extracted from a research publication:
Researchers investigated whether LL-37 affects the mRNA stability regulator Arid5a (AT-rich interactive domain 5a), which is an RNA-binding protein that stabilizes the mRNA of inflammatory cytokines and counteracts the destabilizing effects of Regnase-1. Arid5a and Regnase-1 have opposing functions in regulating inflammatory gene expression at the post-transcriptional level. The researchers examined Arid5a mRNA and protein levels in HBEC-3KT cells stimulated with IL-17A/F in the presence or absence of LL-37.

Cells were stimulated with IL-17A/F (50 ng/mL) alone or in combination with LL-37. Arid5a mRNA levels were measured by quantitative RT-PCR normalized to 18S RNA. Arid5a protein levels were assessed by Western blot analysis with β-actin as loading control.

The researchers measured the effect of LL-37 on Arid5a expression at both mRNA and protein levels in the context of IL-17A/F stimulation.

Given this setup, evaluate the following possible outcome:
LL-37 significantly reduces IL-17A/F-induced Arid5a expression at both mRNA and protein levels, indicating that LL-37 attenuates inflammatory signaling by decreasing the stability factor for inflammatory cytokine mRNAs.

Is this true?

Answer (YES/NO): NO